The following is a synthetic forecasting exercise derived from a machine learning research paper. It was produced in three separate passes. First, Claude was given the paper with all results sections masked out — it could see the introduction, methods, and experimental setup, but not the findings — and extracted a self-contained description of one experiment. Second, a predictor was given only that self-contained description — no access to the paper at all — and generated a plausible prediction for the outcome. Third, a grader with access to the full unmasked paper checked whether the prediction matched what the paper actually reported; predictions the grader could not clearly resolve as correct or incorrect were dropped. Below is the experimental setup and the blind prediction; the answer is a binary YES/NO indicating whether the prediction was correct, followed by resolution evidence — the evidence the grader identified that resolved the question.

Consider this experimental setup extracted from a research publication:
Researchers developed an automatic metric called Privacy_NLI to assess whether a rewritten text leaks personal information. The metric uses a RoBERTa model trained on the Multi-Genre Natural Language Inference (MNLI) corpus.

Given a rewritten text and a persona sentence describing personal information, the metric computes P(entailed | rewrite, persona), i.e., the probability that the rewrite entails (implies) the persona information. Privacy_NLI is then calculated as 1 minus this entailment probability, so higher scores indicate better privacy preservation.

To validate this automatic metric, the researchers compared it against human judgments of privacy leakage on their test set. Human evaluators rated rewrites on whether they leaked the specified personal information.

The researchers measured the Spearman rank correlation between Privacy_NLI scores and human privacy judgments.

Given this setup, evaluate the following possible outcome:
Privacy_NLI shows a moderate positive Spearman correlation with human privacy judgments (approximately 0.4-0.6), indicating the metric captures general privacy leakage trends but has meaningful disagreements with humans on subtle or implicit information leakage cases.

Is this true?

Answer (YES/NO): NO